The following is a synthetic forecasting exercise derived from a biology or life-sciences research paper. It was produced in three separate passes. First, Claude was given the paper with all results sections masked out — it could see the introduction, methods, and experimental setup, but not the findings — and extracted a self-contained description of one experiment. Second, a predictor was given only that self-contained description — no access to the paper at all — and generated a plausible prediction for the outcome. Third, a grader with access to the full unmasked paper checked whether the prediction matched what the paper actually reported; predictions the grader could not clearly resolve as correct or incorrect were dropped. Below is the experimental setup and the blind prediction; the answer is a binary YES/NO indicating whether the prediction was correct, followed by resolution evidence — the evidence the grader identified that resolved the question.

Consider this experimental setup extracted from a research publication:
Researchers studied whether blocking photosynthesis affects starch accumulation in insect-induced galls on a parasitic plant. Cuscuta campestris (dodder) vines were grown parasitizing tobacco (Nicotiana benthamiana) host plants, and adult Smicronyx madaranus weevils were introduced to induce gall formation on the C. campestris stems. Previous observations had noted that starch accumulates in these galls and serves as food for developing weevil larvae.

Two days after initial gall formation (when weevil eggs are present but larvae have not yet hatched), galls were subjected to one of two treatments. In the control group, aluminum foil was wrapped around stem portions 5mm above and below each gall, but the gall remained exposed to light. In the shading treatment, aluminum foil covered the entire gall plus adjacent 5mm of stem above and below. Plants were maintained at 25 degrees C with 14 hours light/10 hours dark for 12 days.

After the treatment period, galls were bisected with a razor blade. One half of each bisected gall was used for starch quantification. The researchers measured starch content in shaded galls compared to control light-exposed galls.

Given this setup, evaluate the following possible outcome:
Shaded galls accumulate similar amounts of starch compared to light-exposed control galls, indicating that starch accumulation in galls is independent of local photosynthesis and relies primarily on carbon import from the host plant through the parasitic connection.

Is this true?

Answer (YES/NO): YES